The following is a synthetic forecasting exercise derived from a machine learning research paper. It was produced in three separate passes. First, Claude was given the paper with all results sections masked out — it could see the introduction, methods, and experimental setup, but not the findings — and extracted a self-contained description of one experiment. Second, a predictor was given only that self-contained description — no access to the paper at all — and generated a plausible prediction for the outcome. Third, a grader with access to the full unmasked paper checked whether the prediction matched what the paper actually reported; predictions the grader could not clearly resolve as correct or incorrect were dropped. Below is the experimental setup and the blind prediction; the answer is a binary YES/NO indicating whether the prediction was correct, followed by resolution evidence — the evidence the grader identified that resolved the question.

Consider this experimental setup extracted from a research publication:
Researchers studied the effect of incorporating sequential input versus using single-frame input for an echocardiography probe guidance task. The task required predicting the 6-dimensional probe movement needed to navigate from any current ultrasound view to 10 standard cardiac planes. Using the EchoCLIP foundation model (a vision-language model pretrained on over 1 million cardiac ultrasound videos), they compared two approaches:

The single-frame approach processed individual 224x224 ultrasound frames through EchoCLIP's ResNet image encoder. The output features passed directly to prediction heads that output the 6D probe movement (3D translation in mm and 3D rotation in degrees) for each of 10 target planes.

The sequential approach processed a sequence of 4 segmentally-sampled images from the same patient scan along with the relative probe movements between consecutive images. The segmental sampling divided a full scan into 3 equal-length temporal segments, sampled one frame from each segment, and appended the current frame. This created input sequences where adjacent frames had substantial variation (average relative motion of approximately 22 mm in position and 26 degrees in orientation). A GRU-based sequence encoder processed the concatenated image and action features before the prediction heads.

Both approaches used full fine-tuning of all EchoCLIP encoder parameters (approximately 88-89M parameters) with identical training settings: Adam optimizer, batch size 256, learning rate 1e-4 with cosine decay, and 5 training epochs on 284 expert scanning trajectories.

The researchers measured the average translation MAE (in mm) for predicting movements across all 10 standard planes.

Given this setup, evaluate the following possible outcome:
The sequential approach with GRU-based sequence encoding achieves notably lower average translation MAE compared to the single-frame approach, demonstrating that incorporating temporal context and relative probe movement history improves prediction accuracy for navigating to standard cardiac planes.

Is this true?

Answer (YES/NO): YES